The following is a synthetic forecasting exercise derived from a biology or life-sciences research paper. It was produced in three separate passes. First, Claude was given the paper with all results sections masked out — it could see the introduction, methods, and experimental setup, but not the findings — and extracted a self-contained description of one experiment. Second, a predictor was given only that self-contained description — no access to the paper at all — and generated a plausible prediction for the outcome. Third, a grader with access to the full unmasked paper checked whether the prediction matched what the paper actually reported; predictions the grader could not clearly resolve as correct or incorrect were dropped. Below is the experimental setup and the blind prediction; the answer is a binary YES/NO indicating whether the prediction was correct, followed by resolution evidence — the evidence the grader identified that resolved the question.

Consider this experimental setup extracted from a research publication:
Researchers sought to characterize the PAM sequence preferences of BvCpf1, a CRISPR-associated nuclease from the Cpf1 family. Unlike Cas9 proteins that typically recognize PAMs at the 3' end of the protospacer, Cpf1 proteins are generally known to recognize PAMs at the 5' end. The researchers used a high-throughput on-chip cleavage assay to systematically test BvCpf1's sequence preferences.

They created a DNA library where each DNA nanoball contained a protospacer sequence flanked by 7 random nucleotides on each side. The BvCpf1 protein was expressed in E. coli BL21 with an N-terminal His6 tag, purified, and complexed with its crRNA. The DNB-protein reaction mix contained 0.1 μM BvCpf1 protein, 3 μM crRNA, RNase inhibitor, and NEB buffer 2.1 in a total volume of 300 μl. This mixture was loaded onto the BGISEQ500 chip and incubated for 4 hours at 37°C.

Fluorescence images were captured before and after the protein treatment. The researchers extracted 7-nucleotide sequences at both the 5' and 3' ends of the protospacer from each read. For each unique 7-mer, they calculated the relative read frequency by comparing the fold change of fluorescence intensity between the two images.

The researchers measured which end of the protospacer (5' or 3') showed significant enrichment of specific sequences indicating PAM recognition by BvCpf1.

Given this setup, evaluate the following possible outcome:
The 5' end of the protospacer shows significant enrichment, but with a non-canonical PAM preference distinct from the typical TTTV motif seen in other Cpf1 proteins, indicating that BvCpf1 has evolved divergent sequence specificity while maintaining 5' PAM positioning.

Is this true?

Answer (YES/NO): NO